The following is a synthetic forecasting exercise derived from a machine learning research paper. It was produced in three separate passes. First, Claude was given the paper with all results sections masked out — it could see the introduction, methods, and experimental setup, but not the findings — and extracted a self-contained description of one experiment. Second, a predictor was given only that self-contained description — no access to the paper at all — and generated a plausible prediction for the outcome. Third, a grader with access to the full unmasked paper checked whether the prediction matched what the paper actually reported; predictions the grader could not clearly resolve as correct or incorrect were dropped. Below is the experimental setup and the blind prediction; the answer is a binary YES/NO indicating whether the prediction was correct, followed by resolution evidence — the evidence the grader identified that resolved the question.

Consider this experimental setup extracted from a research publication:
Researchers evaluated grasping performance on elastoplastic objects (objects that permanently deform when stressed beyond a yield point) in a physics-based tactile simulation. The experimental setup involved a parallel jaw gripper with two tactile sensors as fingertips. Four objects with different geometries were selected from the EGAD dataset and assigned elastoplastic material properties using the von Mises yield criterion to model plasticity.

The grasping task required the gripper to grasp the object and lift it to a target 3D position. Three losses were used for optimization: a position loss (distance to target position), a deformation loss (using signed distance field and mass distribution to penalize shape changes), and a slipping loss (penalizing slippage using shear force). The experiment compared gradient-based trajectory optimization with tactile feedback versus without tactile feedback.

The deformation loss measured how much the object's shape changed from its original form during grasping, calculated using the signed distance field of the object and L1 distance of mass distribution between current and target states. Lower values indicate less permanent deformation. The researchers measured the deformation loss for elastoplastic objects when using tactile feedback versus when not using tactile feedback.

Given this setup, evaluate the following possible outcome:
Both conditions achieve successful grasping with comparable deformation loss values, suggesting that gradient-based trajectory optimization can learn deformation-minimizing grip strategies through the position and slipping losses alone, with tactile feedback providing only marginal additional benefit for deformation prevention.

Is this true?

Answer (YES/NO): NO